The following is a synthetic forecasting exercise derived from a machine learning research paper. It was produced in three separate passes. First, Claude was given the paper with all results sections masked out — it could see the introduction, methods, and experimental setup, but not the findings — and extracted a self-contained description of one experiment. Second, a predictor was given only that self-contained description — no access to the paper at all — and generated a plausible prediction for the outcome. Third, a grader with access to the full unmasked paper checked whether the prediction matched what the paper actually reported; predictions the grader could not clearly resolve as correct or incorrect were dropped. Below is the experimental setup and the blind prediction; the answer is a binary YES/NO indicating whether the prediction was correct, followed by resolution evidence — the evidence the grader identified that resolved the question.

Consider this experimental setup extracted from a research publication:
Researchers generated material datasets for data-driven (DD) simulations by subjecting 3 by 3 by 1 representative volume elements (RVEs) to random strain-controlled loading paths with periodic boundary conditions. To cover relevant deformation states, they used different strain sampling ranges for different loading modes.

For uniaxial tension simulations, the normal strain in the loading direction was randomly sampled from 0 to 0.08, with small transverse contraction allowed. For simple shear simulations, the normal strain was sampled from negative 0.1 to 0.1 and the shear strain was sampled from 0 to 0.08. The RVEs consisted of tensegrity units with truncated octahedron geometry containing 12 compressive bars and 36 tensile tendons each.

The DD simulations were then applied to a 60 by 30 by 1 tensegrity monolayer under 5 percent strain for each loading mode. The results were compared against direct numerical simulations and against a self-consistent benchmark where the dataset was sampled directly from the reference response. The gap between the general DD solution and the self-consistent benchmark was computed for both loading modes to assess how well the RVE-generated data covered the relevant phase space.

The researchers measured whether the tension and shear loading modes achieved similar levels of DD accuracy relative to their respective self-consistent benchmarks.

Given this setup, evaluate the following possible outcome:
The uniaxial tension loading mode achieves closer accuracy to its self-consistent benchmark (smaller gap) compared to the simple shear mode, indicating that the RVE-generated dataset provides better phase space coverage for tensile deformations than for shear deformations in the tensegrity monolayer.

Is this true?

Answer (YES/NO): YES